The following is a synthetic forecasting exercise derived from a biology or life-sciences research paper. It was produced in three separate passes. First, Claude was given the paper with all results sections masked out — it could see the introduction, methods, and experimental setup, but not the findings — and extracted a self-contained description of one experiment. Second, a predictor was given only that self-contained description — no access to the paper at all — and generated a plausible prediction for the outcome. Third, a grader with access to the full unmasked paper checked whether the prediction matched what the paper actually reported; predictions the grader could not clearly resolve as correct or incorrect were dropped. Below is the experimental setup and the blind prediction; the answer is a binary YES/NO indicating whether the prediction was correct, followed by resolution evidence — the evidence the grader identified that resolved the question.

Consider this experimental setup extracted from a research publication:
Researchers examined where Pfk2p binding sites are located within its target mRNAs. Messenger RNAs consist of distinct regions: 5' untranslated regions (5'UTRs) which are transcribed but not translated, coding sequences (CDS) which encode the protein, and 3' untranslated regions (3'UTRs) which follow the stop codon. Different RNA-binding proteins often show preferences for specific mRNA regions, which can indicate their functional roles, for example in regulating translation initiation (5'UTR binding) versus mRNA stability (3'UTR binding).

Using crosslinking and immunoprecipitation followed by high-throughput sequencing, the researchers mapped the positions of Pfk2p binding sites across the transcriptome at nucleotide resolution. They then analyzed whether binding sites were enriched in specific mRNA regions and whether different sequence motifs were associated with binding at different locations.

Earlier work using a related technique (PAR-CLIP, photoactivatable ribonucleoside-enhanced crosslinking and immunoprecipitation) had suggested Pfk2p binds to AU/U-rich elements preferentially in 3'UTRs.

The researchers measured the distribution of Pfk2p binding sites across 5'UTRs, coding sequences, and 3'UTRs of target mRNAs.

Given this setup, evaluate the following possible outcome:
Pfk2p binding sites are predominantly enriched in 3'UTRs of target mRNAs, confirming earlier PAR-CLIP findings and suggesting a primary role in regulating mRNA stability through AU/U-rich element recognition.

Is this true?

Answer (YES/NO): NO